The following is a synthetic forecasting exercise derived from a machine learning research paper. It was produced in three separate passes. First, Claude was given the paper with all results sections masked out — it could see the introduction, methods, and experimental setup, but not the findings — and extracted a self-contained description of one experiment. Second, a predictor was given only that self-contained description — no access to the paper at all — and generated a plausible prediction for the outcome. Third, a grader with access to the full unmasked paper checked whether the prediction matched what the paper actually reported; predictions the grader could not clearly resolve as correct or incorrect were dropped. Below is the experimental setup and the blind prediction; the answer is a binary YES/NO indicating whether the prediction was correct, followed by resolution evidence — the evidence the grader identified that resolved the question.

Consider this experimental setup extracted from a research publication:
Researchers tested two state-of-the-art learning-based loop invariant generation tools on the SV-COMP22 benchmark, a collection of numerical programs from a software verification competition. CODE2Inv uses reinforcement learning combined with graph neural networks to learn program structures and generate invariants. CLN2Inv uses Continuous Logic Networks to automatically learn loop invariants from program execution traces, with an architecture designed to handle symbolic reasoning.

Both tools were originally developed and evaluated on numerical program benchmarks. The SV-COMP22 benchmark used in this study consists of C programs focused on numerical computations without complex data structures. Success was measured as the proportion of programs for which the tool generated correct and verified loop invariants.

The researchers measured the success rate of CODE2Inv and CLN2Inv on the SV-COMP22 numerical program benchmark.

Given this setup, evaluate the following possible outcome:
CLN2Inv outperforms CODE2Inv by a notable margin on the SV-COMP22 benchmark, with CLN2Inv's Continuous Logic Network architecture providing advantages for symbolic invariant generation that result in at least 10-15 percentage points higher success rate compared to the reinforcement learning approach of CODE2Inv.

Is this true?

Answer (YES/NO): NO